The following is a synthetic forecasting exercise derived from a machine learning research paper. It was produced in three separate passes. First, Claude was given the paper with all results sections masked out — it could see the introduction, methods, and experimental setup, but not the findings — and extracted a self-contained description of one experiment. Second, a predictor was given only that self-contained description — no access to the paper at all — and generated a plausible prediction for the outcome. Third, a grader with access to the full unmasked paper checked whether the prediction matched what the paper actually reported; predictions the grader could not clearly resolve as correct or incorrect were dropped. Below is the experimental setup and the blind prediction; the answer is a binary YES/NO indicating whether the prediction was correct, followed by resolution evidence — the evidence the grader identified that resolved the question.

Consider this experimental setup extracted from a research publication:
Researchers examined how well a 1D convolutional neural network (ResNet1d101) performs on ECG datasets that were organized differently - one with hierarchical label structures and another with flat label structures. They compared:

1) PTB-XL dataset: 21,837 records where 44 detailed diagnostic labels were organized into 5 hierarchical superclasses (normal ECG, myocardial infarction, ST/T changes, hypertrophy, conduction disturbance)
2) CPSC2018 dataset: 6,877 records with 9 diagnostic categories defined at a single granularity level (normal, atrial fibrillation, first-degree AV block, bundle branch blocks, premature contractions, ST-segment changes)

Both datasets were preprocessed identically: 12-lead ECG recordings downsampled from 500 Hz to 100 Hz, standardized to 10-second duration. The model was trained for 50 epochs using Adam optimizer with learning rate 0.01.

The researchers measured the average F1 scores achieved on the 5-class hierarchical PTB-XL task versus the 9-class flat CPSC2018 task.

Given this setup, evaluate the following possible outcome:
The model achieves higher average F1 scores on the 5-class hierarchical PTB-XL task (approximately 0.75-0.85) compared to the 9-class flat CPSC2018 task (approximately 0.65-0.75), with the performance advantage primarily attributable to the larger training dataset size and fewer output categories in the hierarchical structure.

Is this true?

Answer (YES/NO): NO